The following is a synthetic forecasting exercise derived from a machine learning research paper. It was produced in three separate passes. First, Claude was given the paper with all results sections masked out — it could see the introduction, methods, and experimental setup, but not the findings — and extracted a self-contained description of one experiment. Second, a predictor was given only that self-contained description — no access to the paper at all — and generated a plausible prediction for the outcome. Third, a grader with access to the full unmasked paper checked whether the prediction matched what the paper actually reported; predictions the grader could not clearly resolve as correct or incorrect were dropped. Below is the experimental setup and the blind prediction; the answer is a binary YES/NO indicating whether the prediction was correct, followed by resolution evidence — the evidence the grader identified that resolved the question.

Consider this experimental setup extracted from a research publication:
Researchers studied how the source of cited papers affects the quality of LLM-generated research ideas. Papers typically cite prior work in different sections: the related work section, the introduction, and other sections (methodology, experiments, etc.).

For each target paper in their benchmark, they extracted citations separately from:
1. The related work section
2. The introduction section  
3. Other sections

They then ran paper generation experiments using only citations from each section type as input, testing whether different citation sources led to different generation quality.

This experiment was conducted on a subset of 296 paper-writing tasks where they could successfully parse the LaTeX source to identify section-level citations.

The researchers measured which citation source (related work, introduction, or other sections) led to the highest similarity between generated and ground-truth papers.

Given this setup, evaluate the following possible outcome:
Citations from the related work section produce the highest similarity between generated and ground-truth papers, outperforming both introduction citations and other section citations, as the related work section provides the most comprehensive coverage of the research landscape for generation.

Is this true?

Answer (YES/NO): YES